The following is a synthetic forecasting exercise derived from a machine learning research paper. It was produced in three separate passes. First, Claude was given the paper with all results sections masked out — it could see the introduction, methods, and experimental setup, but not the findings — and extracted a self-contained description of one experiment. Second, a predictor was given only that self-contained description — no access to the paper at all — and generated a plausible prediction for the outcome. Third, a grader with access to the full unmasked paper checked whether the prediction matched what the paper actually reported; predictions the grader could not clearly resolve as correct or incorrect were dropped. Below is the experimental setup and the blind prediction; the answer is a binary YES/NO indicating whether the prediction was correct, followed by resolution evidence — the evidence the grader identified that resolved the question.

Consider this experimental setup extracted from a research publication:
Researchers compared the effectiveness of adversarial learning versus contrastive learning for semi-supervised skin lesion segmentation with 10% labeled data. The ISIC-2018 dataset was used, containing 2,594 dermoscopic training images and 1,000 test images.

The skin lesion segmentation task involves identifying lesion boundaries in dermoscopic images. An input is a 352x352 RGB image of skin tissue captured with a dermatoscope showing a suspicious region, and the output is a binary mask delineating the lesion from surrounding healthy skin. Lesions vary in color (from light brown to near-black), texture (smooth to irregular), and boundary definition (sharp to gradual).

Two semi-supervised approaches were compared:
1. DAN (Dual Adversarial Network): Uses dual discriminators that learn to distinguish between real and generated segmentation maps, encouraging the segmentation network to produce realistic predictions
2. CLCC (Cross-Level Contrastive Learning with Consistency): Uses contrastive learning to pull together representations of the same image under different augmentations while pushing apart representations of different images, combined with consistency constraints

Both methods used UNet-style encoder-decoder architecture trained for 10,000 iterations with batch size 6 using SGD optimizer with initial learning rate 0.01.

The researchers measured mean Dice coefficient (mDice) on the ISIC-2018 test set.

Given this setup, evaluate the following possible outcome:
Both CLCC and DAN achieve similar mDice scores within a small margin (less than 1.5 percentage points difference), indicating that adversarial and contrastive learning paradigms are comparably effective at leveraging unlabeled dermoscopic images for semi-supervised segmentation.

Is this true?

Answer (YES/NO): YES